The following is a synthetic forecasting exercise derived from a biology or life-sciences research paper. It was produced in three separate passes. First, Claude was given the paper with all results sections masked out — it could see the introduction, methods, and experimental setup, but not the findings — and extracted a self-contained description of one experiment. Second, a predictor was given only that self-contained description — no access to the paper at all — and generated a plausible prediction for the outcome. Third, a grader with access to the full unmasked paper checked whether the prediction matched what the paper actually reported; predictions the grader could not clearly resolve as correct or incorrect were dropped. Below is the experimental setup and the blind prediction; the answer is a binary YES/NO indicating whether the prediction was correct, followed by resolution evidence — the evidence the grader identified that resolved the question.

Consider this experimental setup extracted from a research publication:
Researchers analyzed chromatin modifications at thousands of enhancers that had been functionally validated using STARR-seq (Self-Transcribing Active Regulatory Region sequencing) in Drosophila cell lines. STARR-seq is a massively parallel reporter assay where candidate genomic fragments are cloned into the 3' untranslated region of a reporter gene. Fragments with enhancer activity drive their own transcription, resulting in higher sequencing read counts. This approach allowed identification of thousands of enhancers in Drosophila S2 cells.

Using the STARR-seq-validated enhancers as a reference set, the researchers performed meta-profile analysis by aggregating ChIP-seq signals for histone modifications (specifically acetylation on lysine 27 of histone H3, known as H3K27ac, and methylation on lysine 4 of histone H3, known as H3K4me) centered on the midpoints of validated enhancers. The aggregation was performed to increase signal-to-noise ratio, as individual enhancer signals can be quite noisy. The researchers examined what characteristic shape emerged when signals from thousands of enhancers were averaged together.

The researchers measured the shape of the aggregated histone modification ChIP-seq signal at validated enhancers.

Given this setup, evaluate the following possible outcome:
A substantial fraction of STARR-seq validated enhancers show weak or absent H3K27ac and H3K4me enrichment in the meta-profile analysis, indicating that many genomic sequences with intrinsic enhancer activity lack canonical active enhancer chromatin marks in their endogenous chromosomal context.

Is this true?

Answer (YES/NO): YES